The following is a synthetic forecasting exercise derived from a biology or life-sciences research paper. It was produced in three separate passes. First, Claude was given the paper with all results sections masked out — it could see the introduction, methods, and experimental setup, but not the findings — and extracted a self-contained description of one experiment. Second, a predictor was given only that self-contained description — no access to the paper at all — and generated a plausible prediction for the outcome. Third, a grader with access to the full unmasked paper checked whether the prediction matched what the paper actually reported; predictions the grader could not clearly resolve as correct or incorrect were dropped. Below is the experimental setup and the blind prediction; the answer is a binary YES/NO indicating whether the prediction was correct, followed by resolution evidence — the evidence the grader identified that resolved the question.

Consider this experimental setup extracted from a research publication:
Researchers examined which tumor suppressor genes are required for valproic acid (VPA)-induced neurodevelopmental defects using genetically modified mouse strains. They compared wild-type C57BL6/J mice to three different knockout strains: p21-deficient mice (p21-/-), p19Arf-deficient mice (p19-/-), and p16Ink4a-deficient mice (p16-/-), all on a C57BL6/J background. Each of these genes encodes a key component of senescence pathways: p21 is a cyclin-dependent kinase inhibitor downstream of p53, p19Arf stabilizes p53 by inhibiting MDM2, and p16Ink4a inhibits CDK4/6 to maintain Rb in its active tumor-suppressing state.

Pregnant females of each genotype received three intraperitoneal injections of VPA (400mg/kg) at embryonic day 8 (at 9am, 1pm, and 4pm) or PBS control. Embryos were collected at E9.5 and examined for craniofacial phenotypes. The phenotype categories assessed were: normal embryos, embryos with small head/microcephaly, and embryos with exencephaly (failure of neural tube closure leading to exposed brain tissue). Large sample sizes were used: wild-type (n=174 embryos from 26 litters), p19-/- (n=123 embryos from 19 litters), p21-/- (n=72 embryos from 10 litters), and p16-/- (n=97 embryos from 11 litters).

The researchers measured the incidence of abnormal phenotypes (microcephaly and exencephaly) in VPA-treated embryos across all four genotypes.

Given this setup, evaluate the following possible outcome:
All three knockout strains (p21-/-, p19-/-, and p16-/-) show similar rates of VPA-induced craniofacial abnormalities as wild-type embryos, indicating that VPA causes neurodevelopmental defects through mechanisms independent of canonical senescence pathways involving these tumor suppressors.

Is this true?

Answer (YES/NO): NO